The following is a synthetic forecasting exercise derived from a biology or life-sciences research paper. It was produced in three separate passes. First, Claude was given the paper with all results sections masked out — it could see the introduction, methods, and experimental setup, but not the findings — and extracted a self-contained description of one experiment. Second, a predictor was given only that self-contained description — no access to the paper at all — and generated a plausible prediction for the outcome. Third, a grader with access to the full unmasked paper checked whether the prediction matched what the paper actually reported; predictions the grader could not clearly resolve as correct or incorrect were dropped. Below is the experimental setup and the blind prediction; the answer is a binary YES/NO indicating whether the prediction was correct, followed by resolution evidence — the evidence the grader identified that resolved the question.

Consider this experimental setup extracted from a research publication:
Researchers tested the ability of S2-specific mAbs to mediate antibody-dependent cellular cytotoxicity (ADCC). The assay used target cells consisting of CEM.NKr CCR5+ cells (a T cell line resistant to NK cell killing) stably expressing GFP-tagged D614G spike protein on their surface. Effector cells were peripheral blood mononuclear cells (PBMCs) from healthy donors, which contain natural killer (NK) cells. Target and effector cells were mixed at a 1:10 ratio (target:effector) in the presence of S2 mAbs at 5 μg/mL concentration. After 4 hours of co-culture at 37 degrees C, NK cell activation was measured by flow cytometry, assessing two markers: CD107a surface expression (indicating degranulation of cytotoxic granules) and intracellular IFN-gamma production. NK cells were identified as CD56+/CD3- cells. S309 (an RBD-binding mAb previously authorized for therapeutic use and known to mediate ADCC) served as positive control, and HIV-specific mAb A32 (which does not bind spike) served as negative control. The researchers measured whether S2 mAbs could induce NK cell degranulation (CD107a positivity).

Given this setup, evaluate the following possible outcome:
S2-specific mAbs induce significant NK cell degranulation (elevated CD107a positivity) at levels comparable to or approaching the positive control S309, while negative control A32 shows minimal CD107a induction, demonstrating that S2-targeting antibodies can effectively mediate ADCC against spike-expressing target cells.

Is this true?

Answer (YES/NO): YES